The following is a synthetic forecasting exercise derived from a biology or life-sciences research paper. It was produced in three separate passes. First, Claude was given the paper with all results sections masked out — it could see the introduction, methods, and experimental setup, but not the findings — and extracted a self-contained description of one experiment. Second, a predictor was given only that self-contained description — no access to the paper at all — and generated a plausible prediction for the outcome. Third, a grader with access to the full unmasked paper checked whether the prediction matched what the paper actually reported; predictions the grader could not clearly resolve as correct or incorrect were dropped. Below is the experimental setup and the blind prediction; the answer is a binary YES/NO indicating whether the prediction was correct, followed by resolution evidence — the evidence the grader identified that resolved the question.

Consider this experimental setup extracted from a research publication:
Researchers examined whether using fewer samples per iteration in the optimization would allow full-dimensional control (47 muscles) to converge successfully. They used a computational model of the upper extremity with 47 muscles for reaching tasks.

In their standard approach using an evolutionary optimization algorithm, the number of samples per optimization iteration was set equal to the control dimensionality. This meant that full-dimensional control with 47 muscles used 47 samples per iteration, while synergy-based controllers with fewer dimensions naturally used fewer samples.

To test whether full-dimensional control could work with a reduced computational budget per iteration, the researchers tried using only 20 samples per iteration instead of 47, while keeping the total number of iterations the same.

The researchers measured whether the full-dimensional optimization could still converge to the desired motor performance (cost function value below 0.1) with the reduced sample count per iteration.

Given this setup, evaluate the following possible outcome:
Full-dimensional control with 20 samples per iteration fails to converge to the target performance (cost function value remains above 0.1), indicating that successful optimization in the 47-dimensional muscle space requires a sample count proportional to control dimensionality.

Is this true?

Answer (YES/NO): YES